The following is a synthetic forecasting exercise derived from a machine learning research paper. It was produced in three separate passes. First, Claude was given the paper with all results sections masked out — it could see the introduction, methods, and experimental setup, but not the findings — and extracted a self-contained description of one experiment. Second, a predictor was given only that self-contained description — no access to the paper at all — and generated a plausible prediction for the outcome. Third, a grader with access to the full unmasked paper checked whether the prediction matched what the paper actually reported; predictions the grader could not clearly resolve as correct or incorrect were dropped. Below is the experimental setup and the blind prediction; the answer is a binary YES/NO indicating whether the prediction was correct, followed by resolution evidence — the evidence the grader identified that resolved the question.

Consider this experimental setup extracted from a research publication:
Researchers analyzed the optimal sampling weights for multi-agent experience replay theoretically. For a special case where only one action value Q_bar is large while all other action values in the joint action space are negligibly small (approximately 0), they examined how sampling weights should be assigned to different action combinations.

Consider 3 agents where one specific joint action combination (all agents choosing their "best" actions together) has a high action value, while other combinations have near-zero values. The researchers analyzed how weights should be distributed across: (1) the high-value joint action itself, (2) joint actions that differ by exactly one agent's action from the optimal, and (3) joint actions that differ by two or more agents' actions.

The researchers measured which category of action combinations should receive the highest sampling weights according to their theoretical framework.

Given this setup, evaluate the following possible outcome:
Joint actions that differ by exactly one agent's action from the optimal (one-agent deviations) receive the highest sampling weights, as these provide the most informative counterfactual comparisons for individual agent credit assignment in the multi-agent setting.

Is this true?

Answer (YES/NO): YES